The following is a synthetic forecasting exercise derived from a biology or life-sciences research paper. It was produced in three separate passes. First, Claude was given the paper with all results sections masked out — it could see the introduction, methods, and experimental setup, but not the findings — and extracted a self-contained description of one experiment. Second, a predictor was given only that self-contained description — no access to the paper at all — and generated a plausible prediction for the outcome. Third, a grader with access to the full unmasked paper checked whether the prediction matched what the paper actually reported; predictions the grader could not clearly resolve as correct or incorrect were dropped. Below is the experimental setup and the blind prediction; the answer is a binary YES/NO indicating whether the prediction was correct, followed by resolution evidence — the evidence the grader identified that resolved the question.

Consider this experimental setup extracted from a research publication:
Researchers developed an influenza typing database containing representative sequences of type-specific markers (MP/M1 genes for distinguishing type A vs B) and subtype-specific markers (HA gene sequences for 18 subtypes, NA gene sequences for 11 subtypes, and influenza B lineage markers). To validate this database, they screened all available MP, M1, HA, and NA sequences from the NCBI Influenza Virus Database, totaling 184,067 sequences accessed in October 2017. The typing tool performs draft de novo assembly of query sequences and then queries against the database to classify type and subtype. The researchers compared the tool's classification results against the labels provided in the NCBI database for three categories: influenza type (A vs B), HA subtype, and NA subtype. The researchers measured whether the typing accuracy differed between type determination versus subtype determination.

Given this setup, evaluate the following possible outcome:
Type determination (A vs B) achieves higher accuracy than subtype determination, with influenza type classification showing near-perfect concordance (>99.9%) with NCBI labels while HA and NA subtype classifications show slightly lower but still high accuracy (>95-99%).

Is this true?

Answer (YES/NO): NO